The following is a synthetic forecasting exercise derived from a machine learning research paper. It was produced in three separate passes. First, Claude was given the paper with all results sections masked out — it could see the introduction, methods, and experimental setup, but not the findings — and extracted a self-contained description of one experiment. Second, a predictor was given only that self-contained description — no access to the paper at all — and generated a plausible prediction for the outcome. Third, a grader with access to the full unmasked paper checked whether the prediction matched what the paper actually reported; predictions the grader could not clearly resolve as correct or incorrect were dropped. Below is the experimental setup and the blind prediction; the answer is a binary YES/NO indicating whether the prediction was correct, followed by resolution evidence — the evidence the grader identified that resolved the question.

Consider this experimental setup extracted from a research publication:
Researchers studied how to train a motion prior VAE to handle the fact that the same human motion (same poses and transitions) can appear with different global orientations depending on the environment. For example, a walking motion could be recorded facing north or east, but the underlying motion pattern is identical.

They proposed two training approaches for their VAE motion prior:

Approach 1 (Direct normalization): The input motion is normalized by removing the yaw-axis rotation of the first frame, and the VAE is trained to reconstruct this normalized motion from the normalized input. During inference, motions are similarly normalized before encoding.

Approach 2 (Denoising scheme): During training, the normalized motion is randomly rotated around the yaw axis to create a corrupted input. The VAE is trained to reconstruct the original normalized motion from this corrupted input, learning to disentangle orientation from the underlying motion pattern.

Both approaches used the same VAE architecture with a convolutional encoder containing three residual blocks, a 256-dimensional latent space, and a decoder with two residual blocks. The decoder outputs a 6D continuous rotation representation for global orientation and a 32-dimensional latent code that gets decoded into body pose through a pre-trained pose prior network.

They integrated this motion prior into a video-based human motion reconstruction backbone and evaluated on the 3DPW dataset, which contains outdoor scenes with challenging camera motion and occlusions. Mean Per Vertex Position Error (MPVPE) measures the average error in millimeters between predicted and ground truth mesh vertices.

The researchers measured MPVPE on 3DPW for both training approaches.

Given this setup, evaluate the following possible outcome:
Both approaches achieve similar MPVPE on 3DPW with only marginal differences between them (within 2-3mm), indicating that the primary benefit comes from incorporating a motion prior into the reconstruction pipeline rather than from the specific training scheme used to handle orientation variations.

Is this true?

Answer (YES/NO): YES